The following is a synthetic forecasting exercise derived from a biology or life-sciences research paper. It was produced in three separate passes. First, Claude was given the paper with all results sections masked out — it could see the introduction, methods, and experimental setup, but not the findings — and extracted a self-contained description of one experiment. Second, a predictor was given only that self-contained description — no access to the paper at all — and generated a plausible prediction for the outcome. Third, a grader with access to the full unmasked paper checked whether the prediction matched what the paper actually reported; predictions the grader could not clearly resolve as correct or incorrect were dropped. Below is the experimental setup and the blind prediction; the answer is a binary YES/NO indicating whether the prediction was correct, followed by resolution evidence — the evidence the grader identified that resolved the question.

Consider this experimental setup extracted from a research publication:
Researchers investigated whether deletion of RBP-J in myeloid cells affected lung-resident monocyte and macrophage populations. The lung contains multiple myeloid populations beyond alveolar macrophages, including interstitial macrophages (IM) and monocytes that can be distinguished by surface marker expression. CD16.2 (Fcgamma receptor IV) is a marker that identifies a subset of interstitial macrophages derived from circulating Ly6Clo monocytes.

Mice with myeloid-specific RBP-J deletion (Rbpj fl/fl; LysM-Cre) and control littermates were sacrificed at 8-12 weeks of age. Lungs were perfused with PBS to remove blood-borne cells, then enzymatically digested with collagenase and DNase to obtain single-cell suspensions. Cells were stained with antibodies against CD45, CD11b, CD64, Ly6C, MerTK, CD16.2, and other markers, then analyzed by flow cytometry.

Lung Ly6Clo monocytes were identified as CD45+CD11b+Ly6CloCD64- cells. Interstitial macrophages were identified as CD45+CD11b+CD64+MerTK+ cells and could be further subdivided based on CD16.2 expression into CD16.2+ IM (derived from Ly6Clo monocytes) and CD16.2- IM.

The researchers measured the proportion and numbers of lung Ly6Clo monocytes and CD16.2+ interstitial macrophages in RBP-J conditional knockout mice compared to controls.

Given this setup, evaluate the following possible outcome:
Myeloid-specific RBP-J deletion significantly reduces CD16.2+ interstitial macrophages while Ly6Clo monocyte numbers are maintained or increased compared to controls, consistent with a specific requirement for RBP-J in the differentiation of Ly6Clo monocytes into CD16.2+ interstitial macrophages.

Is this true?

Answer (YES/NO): NO